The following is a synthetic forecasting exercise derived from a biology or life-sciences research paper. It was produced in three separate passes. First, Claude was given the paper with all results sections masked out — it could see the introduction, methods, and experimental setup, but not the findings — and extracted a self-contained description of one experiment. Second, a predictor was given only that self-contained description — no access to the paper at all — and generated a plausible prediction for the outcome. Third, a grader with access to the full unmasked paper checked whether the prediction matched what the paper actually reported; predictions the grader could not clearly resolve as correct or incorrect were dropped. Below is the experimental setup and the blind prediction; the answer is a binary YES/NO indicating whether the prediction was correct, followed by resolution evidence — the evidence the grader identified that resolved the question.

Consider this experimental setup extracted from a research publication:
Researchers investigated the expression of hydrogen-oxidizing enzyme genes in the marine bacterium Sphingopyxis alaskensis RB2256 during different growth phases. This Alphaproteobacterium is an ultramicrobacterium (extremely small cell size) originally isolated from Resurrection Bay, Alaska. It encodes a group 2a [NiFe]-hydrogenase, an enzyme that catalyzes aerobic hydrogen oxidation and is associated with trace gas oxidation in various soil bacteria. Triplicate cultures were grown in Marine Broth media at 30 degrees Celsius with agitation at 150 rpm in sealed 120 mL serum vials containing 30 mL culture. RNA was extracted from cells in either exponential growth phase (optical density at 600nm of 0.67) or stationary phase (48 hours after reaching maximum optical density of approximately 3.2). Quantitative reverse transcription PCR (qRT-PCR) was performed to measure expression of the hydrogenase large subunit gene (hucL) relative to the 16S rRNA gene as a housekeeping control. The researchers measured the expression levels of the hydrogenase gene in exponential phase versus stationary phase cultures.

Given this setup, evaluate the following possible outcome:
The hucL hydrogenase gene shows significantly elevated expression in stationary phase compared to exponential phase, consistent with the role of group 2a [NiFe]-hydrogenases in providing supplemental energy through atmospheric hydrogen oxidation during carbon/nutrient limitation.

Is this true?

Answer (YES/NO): NO